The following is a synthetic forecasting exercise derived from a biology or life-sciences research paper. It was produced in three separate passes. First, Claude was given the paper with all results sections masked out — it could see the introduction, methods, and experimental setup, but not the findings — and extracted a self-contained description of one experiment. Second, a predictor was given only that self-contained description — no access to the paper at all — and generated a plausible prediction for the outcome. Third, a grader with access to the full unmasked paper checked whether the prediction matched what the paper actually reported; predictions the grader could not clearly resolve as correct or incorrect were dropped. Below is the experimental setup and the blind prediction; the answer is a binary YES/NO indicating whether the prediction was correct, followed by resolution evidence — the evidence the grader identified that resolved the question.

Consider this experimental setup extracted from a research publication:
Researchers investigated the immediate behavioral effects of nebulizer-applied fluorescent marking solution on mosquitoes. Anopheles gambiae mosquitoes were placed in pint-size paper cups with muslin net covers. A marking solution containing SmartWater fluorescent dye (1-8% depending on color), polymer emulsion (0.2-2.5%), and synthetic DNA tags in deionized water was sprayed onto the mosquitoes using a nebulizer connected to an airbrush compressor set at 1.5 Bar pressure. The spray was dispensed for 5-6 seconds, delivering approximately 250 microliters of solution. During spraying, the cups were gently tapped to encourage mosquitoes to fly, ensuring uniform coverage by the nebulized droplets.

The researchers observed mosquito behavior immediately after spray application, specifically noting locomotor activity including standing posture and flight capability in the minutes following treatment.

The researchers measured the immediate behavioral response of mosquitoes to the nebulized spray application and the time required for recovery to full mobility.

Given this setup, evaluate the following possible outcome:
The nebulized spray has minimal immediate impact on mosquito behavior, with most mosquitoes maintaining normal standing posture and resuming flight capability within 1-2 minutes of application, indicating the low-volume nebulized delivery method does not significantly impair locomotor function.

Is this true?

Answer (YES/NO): NO